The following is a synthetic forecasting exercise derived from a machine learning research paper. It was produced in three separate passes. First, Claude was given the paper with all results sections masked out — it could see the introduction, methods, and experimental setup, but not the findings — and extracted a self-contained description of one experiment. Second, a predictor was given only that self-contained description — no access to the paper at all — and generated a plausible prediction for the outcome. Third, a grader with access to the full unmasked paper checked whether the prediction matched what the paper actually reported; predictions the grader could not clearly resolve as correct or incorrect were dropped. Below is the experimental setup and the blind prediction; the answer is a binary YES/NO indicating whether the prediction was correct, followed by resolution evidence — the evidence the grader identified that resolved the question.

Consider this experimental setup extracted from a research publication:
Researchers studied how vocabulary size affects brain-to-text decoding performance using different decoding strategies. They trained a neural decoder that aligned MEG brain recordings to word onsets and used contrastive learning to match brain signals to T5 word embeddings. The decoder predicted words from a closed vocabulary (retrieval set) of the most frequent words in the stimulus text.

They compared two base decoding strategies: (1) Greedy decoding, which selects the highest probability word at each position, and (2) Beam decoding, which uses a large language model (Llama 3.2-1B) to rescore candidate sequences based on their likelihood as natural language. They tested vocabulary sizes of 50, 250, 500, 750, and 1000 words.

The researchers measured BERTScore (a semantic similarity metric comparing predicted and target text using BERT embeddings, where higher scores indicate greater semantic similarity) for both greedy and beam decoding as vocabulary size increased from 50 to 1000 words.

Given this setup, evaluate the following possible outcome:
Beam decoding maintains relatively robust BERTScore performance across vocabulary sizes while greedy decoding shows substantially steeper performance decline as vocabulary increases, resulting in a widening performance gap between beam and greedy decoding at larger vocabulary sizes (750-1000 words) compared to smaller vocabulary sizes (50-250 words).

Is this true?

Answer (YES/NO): NO